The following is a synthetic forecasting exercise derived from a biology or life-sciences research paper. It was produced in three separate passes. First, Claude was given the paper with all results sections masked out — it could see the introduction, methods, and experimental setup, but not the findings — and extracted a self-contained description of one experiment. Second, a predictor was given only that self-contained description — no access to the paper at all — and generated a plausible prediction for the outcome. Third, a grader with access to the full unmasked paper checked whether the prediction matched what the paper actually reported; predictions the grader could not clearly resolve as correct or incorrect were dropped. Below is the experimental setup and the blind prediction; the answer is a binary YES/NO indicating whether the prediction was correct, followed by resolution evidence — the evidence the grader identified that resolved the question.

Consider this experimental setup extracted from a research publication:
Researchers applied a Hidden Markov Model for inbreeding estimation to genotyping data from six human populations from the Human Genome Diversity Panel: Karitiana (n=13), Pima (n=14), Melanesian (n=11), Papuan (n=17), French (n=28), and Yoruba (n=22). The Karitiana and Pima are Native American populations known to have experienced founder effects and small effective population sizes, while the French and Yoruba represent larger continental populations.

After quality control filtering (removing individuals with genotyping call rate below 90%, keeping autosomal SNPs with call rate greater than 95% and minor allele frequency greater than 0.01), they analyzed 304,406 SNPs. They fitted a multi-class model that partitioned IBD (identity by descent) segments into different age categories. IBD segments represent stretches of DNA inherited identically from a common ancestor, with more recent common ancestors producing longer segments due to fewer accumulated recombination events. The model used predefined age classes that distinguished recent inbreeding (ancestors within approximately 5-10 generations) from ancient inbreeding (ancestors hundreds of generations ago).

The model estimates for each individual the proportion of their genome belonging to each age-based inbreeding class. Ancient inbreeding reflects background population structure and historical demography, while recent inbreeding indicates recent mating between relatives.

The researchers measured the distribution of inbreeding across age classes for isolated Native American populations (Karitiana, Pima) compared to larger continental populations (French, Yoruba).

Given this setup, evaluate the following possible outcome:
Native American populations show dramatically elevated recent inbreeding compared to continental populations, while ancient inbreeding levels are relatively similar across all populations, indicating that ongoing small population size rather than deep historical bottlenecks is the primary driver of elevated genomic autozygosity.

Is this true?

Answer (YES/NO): NO